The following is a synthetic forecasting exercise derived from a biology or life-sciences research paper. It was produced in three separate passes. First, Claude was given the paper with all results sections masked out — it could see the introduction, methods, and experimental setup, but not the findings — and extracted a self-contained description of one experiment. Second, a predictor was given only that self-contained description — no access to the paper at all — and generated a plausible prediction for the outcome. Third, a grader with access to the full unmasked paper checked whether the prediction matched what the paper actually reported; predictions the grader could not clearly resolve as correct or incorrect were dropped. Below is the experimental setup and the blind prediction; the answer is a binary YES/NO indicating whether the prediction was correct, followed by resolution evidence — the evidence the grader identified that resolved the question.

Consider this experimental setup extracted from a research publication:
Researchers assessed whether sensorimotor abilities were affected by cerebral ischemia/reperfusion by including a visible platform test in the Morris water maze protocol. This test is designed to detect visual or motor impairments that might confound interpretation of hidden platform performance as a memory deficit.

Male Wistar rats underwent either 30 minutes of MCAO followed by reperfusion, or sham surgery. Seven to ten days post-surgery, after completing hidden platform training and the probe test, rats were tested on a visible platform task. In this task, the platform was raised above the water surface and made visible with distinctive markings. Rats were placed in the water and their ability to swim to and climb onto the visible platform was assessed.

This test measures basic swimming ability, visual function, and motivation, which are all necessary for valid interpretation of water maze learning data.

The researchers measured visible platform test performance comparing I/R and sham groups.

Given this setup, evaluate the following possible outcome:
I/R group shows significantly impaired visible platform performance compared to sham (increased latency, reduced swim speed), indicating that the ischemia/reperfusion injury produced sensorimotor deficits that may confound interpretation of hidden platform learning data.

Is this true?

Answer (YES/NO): NO